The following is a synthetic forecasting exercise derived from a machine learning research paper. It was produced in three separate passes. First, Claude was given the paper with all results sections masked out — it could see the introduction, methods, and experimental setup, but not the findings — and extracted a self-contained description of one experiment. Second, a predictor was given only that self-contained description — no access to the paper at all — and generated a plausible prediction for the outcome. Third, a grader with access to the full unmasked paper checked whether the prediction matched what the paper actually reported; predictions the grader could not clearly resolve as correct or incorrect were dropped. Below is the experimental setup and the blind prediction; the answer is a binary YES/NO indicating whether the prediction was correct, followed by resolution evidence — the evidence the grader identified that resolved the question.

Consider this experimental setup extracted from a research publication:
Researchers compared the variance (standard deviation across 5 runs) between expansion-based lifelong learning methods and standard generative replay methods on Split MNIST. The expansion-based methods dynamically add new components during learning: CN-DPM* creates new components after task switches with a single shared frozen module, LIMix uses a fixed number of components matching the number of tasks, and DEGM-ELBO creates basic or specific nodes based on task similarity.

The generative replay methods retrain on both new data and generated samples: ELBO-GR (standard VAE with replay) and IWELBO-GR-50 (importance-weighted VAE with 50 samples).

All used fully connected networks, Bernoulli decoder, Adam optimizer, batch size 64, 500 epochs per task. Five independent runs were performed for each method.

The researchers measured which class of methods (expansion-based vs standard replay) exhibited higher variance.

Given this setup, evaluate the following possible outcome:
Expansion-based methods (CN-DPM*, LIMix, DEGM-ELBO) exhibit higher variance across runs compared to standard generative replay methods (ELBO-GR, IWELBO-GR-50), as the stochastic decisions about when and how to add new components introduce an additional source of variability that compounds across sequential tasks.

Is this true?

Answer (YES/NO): NO